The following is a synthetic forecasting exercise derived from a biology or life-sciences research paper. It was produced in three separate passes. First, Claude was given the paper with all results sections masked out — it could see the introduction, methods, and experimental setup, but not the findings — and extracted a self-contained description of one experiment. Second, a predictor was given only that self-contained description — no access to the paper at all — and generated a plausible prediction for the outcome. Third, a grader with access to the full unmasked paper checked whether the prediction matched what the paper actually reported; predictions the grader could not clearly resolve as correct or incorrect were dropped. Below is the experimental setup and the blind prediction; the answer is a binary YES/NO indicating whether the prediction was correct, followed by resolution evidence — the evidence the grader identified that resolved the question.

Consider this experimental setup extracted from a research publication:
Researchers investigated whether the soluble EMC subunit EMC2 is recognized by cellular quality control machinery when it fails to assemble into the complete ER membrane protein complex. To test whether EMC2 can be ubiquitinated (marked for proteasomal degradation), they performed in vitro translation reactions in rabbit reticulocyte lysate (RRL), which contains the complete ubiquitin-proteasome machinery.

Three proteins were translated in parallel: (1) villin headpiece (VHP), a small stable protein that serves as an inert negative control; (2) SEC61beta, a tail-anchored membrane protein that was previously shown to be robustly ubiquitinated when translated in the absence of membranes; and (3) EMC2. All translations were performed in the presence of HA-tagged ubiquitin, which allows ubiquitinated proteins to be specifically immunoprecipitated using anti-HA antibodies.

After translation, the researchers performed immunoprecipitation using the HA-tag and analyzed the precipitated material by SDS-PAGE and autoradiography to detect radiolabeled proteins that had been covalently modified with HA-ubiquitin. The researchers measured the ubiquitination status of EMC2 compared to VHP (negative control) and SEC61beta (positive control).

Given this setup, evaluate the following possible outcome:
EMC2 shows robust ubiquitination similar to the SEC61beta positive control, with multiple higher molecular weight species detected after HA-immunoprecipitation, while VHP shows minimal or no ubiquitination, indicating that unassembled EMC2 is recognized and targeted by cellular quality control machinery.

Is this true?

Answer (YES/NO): YES